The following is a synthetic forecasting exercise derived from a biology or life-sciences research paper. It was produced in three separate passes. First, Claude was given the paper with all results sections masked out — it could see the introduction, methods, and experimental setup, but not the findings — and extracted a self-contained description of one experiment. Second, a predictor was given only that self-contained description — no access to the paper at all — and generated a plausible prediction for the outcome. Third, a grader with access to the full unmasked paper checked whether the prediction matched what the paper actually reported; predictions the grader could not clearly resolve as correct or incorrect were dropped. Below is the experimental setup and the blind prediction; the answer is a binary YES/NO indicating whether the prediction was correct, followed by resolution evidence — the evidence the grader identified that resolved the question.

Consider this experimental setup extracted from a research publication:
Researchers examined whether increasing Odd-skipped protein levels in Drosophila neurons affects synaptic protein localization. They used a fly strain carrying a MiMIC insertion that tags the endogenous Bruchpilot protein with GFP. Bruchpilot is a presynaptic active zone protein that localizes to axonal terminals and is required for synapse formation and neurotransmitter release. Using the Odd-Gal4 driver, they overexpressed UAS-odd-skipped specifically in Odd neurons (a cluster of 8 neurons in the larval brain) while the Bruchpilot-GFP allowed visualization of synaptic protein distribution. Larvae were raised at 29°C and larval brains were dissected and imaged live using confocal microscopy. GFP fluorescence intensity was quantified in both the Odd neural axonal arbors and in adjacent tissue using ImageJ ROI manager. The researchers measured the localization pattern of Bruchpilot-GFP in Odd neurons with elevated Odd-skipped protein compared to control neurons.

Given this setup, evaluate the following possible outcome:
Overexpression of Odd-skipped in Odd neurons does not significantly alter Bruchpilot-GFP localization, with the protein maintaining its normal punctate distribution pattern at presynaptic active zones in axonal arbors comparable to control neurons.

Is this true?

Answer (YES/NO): NO